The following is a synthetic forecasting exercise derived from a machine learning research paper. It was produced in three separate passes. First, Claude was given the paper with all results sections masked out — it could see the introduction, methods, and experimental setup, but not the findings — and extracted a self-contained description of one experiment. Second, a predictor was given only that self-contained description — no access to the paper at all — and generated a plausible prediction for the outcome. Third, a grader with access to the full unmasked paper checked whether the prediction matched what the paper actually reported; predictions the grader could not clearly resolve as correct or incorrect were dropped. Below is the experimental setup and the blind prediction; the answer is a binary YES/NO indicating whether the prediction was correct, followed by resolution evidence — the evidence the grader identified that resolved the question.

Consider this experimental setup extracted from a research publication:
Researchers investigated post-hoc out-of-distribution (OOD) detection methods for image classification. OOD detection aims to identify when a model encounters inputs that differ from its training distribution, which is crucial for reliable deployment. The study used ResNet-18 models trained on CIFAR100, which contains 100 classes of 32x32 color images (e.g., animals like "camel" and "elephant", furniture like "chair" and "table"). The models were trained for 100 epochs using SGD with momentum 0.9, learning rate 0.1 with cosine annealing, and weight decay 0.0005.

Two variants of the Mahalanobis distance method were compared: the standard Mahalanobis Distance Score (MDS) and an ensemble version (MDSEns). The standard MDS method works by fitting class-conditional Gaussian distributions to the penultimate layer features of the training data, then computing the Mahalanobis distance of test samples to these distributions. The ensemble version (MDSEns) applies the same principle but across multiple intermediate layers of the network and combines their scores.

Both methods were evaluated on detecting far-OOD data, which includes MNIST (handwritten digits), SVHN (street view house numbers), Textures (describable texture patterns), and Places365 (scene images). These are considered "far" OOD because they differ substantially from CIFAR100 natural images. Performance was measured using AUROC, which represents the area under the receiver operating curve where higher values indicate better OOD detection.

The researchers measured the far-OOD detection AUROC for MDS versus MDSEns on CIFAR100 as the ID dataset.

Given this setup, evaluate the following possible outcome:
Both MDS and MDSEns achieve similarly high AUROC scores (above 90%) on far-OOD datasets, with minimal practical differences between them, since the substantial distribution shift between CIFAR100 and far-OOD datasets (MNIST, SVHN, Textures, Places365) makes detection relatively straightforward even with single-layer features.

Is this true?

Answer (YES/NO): NO